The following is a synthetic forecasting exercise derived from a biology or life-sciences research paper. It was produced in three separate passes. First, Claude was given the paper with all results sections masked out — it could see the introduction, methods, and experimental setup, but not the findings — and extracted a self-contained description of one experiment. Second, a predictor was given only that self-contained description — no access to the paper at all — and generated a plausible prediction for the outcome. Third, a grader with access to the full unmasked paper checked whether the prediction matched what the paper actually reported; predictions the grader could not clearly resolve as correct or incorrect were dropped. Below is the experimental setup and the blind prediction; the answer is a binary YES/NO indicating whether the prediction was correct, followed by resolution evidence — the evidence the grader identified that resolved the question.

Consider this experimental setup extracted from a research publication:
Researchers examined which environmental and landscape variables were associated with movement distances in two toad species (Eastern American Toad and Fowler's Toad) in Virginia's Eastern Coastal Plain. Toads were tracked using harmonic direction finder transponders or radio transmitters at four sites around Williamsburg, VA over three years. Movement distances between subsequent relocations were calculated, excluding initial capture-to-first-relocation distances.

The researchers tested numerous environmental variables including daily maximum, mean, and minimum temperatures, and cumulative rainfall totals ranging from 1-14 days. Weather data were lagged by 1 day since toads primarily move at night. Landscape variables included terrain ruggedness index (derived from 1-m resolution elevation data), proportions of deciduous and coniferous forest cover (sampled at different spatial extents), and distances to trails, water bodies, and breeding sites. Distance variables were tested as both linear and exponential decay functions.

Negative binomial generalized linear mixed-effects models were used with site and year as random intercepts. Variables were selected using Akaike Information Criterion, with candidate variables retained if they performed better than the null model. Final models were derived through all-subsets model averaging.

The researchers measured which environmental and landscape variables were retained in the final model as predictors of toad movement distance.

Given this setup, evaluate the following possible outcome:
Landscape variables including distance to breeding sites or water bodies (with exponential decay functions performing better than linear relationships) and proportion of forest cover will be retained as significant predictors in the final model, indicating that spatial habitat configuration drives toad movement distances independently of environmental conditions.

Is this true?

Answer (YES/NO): NO